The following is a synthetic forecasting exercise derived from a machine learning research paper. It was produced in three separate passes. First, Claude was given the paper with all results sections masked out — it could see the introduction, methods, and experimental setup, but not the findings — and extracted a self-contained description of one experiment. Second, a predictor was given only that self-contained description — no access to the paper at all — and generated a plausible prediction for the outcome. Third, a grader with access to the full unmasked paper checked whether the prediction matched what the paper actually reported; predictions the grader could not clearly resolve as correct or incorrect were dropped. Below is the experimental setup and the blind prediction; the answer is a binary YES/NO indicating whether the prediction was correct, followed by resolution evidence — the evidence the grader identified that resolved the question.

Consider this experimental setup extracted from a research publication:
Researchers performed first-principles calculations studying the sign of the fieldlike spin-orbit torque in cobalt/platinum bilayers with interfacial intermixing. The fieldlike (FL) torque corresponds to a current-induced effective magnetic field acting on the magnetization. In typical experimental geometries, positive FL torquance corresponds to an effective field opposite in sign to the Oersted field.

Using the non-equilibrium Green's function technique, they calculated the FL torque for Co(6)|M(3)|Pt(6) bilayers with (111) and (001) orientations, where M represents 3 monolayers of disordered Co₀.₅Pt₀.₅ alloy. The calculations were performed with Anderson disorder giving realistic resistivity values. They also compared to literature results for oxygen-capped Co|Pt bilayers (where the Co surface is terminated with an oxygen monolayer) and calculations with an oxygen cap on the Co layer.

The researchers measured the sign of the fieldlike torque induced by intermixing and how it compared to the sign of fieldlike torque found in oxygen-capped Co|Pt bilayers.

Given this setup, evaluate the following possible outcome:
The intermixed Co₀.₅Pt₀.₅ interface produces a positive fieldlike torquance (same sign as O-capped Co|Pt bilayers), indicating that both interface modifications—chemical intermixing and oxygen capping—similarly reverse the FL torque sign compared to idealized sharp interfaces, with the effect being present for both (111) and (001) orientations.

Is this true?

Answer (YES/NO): NO